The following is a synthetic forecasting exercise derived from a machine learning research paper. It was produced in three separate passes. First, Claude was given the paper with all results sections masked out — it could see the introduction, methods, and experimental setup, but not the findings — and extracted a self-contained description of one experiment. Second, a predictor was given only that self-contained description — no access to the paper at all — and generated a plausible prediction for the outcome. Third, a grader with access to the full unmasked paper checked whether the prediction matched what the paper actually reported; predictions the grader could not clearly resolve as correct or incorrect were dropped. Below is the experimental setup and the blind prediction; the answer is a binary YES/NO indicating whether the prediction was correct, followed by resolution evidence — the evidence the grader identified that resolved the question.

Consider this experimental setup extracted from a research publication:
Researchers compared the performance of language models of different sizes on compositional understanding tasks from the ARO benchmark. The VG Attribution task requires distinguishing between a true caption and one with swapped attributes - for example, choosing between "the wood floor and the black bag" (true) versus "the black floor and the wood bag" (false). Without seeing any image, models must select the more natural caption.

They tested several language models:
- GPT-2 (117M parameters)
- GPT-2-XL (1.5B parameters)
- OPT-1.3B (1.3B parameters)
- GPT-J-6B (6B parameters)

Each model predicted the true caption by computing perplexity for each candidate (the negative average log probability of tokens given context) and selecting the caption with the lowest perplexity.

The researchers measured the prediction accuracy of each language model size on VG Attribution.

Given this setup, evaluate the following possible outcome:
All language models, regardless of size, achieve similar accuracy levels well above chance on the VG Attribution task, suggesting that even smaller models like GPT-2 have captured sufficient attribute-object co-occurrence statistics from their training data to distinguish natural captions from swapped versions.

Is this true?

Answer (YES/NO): NO